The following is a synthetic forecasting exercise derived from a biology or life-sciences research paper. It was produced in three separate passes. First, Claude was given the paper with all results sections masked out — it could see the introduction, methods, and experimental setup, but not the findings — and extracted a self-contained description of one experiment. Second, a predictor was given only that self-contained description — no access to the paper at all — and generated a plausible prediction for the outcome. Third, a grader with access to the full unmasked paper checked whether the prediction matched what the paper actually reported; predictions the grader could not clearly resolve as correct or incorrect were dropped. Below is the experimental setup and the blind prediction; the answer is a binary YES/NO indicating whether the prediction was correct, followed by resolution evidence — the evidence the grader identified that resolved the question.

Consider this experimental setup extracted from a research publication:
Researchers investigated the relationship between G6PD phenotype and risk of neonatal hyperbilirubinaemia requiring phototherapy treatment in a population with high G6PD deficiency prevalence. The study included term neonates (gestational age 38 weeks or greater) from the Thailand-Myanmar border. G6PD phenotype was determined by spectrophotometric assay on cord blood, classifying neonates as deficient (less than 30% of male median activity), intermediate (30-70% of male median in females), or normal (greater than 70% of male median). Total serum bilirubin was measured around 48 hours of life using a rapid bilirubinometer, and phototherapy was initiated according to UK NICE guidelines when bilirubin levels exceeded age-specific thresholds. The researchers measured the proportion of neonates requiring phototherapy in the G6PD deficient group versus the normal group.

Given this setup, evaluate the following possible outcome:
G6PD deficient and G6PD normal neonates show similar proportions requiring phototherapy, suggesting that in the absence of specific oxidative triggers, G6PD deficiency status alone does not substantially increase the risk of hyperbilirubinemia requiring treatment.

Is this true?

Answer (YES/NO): NO